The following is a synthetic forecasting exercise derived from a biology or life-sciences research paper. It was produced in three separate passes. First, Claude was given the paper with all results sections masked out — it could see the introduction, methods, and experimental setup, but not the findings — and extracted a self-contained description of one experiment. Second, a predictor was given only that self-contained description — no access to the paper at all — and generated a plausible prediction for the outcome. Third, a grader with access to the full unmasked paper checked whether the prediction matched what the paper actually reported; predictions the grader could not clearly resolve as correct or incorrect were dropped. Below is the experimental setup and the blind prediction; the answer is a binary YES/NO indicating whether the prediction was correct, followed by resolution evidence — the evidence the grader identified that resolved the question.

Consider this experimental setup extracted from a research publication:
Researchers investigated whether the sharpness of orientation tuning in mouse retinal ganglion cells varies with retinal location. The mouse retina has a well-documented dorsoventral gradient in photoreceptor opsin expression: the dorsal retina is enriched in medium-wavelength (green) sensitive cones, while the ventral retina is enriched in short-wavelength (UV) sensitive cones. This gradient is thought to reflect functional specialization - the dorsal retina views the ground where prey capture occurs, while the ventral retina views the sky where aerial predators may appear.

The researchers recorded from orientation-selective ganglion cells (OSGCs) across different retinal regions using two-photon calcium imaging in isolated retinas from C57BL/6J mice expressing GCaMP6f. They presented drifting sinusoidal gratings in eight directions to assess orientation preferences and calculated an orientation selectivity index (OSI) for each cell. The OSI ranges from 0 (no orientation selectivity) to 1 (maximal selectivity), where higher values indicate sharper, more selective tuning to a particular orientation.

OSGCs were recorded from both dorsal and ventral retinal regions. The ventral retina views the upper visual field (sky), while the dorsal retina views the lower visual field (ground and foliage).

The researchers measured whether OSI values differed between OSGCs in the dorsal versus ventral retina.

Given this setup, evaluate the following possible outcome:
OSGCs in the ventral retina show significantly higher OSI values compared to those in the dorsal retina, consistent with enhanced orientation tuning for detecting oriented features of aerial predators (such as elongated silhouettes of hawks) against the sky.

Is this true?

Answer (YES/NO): NO